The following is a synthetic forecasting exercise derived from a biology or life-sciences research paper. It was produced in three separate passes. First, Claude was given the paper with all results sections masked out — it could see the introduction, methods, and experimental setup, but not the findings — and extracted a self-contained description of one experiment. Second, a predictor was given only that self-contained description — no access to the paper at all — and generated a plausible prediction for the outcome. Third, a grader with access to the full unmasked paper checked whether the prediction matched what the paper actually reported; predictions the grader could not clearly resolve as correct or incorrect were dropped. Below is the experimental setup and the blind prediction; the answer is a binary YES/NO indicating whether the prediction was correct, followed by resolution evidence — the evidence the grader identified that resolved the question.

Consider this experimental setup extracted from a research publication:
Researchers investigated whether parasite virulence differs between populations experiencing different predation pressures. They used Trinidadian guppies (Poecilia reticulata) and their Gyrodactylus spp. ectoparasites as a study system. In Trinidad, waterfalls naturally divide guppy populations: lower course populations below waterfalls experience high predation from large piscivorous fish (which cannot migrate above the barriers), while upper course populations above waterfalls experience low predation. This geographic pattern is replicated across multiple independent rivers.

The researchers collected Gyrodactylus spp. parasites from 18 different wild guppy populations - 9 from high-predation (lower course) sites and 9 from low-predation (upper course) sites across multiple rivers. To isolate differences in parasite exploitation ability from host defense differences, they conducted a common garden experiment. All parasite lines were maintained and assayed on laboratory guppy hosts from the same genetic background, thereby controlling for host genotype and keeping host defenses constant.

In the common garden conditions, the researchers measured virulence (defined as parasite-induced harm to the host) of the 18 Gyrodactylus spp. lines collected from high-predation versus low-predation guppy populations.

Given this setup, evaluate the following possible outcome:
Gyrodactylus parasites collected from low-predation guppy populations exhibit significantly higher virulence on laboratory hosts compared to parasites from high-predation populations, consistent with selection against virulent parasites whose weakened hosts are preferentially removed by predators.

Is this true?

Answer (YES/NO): NO